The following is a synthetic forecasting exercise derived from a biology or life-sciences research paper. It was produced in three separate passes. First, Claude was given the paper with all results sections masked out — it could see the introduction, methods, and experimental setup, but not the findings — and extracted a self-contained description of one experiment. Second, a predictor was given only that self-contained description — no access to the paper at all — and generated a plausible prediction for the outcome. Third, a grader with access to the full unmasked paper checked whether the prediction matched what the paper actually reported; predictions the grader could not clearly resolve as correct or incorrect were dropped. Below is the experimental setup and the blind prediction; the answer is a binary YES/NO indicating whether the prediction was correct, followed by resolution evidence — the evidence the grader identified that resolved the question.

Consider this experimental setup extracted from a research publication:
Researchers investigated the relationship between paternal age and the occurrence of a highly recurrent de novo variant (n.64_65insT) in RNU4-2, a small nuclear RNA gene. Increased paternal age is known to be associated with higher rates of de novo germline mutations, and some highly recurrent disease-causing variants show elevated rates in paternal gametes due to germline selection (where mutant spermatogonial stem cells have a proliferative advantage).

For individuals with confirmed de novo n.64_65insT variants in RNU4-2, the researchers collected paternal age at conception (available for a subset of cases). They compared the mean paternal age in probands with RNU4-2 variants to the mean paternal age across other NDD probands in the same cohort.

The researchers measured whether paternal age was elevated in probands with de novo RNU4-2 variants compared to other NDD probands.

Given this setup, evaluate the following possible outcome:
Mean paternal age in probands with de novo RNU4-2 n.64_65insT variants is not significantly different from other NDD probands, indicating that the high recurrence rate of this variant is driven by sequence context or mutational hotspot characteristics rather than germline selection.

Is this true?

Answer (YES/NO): YES